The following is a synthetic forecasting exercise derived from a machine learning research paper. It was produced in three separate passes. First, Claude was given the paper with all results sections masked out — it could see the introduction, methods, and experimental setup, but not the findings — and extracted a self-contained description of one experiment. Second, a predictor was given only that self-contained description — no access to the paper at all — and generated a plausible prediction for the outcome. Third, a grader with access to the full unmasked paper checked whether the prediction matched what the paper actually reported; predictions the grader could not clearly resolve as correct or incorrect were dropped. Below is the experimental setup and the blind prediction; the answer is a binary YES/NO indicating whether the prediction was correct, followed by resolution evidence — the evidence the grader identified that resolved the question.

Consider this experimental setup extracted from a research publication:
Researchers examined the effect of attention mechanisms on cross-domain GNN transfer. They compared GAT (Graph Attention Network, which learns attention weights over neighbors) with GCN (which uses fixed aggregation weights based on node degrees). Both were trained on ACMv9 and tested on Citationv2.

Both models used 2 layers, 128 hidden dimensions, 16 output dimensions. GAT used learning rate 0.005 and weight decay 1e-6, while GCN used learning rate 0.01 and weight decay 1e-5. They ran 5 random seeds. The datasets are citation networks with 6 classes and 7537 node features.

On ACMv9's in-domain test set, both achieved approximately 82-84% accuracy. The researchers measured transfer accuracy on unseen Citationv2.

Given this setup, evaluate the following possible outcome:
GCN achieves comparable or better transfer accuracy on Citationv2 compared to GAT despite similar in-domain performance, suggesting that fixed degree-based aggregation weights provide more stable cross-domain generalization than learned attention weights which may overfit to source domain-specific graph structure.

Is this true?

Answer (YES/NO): YES